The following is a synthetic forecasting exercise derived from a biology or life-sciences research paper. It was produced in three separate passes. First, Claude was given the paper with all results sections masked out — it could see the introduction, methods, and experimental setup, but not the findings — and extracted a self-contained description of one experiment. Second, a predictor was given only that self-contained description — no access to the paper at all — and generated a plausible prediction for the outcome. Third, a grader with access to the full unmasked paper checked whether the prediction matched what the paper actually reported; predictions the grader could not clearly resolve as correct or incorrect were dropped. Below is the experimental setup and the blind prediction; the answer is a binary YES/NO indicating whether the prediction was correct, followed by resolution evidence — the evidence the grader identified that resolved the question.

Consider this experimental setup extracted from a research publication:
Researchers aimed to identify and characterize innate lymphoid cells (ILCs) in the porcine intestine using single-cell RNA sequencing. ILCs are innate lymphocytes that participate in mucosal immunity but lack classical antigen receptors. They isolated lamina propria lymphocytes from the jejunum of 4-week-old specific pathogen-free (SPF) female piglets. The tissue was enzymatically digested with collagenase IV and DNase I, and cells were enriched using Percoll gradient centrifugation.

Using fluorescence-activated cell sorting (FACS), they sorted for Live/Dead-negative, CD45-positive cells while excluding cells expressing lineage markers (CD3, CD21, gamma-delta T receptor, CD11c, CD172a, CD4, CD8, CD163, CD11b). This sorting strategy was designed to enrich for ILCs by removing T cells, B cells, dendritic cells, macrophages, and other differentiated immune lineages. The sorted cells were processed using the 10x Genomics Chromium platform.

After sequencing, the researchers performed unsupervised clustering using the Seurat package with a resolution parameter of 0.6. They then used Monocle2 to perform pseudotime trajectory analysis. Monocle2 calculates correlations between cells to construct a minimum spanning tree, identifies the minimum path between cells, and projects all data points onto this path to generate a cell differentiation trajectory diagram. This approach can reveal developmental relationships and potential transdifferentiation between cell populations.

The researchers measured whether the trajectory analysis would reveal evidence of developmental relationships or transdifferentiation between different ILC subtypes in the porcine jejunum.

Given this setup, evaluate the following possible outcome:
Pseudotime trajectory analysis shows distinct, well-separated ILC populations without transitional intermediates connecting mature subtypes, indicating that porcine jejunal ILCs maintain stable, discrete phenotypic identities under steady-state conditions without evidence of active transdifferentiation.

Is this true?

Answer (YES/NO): NO